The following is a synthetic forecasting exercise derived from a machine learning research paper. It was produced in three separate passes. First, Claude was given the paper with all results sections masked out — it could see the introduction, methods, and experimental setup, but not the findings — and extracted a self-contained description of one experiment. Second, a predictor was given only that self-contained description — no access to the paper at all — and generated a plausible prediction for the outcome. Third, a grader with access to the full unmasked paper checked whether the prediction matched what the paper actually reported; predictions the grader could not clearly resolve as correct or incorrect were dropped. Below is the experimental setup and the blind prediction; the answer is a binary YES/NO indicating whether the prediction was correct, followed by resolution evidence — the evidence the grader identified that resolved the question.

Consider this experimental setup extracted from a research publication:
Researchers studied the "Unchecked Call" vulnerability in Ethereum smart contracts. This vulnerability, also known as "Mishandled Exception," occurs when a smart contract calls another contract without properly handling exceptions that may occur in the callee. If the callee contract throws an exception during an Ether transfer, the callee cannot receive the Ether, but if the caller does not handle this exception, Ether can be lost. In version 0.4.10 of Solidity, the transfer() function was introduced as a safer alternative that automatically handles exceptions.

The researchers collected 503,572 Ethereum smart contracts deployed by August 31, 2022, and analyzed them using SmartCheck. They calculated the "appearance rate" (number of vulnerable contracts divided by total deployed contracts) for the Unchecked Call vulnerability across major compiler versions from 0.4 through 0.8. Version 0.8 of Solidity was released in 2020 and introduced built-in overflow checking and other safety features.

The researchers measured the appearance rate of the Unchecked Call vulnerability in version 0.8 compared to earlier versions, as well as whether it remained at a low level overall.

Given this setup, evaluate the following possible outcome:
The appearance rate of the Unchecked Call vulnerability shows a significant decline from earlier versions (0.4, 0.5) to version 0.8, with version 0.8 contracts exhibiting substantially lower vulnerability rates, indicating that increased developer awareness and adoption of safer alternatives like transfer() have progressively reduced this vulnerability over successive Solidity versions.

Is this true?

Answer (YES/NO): NO